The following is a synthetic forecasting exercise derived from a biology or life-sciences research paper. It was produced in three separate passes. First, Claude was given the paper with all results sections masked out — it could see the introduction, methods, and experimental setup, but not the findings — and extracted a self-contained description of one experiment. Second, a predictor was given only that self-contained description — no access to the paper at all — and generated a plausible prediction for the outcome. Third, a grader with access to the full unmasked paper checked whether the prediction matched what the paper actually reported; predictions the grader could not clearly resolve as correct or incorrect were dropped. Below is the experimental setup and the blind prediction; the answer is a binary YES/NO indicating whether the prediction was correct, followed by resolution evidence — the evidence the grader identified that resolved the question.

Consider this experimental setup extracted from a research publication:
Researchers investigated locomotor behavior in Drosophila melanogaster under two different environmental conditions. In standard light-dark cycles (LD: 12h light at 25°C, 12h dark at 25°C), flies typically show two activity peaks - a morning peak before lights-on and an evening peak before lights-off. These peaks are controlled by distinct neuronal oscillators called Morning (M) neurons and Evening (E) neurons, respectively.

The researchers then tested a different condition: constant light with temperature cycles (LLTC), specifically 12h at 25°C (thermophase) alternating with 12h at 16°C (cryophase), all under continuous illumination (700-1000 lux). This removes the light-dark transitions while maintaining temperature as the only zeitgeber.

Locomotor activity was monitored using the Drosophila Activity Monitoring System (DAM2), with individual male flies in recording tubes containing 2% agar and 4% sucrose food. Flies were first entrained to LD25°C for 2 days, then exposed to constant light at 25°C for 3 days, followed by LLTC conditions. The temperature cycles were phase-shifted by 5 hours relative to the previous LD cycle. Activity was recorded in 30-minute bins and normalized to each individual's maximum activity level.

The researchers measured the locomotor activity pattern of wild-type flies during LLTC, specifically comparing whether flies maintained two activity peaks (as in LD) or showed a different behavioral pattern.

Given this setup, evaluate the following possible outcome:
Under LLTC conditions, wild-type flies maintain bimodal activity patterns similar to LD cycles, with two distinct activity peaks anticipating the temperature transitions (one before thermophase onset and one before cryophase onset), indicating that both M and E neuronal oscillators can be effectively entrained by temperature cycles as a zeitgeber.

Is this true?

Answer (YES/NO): NO